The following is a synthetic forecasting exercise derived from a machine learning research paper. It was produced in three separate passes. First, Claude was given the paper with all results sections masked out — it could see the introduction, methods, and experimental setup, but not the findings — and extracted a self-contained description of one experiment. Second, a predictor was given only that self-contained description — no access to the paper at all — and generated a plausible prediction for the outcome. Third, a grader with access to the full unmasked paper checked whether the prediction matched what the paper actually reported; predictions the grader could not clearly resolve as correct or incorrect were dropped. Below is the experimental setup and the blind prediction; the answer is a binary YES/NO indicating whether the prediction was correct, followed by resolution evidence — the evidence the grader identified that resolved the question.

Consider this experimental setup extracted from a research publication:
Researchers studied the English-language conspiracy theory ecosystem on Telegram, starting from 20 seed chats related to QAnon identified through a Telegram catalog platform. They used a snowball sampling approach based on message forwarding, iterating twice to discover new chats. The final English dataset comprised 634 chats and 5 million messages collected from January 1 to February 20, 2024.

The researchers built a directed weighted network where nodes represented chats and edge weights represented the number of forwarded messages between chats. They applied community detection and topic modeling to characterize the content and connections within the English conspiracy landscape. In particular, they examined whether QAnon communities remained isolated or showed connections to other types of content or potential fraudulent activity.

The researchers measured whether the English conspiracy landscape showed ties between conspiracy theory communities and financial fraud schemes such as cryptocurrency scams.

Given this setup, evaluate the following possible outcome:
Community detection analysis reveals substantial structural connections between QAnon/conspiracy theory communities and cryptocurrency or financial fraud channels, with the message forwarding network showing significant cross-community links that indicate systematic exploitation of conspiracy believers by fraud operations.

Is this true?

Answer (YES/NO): NO